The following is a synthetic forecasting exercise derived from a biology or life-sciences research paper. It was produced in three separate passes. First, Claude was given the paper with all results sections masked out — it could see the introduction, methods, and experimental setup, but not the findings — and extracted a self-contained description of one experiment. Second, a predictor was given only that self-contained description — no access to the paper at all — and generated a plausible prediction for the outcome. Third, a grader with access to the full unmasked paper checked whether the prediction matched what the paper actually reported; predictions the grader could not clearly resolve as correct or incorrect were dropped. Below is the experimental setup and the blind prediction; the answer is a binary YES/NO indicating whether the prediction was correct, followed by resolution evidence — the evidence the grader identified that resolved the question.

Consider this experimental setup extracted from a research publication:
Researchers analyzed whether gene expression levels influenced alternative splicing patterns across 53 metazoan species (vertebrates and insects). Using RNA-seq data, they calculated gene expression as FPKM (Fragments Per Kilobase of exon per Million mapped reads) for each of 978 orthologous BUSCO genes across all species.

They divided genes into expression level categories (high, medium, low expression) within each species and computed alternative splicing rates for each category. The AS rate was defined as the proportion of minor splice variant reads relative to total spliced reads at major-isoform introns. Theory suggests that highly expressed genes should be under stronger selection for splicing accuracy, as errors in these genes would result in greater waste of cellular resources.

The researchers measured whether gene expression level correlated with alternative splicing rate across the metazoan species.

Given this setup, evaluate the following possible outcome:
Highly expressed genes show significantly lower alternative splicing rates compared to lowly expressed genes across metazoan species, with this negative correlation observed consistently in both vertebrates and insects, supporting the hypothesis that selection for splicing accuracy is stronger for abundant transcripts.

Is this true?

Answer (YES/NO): YES